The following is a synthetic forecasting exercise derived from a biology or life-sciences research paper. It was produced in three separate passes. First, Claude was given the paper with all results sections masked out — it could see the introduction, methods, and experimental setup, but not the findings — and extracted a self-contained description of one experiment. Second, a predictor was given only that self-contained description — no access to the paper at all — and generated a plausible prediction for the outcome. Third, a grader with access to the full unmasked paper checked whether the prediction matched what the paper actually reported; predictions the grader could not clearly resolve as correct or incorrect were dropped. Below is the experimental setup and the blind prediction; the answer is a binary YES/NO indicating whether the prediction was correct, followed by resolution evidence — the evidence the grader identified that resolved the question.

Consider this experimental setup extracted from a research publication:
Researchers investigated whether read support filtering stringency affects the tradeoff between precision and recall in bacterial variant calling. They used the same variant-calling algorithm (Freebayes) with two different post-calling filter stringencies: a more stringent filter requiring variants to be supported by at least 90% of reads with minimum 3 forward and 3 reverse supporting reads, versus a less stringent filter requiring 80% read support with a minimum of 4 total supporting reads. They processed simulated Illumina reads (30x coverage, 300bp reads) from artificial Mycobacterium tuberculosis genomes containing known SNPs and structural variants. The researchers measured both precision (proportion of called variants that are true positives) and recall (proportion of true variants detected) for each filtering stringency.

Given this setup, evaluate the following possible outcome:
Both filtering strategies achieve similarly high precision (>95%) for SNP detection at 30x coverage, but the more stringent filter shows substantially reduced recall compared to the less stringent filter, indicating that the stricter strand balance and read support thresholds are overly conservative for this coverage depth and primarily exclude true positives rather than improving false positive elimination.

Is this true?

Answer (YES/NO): NO